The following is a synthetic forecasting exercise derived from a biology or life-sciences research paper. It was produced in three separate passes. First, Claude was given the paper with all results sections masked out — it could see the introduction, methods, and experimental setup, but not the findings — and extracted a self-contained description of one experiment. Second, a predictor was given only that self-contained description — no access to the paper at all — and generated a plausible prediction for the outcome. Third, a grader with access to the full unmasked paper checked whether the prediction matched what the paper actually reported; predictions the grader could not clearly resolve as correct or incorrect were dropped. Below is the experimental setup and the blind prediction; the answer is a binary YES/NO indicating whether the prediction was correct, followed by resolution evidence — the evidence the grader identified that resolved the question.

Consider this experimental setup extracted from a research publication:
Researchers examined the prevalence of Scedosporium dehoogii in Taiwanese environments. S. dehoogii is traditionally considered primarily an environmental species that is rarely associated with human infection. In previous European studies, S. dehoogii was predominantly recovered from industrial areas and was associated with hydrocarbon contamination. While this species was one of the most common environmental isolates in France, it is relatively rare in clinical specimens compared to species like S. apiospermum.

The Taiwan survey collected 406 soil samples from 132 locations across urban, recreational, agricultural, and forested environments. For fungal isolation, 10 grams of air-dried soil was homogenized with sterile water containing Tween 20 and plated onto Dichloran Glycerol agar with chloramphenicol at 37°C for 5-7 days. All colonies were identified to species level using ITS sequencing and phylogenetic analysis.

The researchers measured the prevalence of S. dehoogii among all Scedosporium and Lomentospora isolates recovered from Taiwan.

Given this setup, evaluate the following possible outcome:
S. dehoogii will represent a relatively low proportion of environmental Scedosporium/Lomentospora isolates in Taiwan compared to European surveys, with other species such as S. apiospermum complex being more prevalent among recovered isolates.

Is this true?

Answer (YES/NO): YES